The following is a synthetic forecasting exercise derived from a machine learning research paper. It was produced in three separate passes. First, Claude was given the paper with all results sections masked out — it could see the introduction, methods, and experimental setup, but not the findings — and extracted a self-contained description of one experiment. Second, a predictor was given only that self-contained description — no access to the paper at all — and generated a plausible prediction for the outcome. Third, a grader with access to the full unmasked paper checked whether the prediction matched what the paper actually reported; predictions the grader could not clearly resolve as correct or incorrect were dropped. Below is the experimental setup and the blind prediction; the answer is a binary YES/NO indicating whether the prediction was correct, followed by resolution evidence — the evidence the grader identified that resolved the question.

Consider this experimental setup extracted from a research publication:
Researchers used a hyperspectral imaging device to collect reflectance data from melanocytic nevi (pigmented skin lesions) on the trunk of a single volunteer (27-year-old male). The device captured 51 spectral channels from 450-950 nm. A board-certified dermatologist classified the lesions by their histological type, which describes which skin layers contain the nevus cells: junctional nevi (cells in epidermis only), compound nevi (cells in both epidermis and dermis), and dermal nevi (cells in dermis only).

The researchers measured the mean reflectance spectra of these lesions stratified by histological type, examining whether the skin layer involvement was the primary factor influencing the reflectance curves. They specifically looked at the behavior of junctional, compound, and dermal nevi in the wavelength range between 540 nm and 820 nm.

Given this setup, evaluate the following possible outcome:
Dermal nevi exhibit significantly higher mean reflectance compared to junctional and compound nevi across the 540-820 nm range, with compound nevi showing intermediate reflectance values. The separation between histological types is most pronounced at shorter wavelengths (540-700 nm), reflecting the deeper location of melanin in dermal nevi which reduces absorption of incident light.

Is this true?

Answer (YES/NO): NO